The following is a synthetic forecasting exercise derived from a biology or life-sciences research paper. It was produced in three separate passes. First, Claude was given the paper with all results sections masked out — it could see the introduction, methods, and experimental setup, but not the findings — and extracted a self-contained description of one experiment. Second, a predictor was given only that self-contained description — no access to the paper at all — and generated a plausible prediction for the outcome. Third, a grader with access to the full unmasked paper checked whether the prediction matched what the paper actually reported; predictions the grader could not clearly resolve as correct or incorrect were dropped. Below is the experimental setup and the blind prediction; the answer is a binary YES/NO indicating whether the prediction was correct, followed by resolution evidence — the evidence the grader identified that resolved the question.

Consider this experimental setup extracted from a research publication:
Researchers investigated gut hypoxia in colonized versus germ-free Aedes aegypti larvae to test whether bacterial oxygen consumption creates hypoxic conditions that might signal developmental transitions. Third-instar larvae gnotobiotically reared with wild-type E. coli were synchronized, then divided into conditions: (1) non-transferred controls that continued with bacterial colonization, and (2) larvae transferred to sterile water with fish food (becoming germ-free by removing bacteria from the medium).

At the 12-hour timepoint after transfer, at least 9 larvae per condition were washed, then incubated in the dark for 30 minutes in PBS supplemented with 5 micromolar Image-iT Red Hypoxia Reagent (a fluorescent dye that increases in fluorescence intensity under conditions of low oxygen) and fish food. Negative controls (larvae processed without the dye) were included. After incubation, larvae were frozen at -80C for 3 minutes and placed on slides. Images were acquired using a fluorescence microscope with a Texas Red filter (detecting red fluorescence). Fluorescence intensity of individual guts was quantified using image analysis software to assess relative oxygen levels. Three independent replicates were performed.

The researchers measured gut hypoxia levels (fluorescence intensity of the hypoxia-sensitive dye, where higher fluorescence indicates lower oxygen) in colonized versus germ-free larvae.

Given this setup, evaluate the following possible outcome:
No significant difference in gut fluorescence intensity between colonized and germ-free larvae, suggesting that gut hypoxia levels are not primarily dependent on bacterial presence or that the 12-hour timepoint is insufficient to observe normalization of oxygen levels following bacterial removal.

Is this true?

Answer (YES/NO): YES